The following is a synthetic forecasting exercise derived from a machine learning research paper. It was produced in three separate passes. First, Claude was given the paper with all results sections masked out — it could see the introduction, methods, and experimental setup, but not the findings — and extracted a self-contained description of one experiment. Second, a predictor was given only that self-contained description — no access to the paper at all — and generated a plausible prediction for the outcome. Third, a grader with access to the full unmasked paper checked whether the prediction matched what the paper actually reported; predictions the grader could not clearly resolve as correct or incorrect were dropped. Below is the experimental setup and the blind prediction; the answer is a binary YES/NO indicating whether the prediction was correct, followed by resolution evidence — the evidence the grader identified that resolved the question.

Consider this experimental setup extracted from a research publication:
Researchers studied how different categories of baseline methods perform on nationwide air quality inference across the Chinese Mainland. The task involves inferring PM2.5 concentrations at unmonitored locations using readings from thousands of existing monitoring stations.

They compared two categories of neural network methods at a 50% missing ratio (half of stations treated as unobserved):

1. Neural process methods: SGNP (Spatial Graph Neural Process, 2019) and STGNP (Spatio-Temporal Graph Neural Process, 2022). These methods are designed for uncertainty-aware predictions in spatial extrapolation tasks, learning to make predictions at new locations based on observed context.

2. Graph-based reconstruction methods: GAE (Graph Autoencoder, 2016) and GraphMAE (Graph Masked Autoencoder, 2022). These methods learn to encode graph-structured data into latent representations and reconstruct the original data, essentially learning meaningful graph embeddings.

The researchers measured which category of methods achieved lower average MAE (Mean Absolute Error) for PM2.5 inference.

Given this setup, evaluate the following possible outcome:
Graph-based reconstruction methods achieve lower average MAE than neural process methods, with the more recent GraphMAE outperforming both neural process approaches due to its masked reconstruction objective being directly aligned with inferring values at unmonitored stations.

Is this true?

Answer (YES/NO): YES